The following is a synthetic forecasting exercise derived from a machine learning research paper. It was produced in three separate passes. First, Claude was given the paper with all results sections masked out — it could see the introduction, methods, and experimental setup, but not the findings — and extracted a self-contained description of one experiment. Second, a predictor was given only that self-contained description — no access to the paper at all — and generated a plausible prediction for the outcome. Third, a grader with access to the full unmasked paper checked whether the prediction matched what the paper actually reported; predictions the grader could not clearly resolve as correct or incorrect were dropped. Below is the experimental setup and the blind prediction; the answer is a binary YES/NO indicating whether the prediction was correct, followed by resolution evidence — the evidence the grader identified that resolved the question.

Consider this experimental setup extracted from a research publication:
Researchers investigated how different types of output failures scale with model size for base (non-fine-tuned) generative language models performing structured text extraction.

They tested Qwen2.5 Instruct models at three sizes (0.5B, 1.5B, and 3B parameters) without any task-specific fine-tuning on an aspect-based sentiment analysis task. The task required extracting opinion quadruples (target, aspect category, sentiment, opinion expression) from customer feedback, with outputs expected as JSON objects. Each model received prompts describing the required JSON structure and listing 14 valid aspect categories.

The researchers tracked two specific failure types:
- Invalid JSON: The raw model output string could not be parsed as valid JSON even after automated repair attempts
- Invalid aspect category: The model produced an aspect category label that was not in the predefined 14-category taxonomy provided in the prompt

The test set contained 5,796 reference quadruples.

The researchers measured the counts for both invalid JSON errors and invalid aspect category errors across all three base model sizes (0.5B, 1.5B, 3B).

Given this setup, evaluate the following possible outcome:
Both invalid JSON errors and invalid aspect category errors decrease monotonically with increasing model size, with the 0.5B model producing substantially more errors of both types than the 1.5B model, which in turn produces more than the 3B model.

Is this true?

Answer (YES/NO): NO